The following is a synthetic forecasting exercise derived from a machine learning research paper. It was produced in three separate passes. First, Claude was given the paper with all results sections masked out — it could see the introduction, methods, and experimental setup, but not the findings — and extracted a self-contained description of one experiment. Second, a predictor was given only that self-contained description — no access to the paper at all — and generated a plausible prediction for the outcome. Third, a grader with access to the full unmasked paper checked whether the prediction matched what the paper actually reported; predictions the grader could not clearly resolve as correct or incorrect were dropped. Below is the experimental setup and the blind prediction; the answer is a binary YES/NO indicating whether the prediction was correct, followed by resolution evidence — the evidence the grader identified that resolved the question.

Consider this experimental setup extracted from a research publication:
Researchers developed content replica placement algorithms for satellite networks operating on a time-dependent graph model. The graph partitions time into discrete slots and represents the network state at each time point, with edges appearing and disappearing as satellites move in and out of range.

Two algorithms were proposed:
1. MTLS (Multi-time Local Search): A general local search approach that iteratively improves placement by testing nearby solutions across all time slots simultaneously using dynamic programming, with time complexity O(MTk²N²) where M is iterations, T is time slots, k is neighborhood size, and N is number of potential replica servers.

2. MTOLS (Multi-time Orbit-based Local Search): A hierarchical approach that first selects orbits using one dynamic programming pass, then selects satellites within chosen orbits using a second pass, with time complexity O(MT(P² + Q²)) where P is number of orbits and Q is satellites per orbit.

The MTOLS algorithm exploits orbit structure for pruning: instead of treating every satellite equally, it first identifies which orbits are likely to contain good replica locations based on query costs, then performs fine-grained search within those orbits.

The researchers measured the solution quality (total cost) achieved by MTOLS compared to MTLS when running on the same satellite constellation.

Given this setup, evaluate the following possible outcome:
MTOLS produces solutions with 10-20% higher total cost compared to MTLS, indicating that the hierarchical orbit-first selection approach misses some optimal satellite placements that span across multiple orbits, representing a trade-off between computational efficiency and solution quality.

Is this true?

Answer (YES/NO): NO